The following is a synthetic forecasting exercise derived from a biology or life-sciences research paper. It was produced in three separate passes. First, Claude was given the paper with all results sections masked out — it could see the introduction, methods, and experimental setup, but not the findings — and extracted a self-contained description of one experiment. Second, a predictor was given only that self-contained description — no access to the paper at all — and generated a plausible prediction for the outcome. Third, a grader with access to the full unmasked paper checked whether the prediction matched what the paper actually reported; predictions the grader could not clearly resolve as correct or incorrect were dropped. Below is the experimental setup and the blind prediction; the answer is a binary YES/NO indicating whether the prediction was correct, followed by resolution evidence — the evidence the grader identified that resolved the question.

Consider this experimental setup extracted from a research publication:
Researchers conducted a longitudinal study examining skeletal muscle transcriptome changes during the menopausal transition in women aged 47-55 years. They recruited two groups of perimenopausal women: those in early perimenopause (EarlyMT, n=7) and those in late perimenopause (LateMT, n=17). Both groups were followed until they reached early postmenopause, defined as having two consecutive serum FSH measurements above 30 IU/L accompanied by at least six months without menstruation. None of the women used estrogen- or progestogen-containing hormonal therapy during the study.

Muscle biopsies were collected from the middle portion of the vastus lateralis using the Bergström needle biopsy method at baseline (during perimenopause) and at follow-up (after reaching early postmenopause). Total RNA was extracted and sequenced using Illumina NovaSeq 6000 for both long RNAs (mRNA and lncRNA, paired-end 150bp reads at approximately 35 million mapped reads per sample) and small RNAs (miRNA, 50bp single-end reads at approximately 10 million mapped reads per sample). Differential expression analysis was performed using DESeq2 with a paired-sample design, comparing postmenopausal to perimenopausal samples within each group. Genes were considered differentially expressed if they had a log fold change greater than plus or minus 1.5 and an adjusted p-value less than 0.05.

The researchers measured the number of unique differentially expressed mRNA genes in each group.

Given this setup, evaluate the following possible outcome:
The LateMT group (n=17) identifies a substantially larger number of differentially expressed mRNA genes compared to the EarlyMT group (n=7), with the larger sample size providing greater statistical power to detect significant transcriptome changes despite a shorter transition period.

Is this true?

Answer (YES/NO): NO